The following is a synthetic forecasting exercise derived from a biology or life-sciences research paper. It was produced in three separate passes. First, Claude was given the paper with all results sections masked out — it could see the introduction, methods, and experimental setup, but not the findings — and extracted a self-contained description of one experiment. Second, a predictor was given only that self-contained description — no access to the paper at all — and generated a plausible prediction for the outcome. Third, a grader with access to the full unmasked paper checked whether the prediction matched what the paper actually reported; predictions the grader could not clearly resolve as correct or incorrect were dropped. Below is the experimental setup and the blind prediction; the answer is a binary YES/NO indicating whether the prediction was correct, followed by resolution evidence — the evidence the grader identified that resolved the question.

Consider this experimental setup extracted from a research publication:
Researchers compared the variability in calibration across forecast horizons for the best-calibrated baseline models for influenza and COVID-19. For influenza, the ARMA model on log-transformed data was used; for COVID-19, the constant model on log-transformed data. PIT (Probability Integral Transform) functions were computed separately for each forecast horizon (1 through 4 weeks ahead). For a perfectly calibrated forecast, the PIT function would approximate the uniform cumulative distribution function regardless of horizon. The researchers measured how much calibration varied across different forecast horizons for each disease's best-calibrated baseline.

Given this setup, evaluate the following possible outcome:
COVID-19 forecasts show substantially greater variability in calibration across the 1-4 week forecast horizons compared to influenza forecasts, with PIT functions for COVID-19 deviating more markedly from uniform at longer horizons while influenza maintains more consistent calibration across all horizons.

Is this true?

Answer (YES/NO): NO